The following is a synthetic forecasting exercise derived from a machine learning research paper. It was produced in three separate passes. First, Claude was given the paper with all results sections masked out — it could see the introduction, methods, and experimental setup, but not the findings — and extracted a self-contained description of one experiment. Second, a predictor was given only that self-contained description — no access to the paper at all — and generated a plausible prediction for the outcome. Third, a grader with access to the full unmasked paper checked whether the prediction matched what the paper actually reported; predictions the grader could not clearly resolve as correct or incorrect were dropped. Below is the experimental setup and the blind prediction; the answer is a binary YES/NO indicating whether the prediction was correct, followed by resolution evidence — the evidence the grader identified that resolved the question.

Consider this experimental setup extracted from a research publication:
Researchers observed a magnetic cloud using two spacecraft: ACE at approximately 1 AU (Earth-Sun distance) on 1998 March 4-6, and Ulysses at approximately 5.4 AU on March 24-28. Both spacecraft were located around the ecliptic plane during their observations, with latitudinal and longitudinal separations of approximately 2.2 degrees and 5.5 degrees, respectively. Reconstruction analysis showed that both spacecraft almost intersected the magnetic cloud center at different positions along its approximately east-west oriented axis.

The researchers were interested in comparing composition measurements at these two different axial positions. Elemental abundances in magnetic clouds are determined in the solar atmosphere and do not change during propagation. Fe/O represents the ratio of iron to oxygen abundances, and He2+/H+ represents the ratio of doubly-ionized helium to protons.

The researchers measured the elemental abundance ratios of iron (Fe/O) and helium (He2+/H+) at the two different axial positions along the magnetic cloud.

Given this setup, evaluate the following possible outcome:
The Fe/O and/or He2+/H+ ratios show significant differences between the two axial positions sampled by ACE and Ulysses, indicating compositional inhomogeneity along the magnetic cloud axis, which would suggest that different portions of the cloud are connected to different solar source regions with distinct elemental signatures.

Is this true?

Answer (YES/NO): YES